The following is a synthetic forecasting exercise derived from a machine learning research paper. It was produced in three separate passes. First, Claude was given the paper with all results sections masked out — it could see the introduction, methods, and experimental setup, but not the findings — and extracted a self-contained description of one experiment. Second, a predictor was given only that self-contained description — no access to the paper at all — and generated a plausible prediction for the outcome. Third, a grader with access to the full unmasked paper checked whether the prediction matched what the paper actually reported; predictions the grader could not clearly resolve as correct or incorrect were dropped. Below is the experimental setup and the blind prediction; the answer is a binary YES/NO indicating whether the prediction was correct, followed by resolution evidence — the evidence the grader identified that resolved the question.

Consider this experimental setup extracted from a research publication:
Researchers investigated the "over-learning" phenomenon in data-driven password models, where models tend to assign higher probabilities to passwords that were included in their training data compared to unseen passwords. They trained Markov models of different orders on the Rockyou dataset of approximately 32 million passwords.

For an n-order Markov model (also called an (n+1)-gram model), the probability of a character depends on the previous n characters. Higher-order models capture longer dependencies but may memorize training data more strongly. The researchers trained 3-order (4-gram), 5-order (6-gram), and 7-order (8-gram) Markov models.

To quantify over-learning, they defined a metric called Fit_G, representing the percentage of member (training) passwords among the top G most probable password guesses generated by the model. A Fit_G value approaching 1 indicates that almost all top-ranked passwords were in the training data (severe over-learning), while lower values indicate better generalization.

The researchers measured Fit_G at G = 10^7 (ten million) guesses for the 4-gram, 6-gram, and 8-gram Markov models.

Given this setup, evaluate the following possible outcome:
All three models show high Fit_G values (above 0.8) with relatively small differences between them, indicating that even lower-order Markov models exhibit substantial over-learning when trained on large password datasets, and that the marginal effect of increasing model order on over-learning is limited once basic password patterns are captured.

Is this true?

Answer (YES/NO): NO